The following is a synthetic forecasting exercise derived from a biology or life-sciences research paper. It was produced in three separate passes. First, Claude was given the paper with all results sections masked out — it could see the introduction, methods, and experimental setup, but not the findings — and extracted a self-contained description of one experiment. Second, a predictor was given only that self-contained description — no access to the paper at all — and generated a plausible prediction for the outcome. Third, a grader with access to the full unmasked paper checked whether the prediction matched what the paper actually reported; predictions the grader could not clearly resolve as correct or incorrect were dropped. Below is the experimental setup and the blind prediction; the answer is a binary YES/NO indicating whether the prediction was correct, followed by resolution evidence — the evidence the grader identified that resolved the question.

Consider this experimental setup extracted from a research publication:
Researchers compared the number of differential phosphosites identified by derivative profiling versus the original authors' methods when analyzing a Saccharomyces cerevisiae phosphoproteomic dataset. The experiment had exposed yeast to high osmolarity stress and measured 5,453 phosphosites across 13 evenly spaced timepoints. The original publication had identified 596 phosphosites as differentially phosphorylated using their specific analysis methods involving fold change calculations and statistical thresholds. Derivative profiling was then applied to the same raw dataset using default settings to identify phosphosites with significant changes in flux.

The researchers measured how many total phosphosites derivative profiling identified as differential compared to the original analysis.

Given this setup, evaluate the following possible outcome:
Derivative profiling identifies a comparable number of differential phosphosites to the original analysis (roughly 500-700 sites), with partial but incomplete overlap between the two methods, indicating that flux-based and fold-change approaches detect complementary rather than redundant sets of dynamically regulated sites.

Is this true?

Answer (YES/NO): NO